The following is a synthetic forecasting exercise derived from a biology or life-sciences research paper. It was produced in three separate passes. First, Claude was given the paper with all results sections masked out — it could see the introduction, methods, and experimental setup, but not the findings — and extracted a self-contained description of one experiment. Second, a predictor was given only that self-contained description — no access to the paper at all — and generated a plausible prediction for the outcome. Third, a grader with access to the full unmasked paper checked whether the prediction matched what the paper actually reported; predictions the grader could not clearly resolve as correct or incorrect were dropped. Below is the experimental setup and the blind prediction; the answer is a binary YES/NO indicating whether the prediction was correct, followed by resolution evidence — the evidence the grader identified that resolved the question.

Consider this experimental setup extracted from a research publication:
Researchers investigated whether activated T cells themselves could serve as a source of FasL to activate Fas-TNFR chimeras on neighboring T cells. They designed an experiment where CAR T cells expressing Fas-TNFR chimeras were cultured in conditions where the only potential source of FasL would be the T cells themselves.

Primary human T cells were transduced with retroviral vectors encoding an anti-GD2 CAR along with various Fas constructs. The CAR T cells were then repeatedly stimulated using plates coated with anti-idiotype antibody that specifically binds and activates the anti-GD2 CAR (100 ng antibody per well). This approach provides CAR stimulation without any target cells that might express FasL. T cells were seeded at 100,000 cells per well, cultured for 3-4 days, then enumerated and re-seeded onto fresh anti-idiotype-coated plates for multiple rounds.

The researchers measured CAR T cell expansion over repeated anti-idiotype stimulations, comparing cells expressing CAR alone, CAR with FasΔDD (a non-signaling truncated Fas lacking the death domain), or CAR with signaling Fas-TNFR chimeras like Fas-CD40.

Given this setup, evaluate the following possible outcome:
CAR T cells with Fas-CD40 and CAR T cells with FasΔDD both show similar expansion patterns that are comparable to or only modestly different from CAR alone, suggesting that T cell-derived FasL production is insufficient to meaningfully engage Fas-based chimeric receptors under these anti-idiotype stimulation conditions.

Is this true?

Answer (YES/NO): NO